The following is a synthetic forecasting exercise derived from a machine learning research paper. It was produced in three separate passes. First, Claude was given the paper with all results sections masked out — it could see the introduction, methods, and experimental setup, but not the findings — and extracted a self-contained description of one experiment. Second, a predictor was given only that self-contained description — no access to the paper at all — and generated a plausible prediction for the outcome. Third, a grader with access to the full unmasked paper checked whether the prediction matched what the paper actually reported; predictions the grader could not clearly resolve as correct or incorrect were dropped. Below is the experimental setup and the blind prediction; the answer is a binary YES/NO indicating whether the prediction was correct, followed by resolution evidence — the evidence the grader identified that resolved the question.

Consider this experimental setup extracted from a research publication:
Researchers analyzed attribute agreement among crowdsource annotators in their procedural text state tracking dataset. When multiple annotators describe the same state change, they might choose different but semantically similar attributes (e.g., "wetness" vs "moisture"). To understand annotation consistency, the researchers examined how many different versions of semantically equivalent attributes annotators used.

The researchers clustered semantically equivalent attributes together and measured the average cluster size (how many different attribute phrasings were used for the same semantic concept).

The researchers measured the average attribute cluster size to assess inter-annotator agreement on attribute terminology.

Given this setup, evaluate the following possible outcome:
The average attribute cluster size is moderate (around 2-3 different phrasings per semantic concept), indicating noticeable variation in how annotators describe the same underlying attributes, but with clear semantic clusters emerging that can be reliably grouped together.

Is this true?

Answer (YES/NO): NO